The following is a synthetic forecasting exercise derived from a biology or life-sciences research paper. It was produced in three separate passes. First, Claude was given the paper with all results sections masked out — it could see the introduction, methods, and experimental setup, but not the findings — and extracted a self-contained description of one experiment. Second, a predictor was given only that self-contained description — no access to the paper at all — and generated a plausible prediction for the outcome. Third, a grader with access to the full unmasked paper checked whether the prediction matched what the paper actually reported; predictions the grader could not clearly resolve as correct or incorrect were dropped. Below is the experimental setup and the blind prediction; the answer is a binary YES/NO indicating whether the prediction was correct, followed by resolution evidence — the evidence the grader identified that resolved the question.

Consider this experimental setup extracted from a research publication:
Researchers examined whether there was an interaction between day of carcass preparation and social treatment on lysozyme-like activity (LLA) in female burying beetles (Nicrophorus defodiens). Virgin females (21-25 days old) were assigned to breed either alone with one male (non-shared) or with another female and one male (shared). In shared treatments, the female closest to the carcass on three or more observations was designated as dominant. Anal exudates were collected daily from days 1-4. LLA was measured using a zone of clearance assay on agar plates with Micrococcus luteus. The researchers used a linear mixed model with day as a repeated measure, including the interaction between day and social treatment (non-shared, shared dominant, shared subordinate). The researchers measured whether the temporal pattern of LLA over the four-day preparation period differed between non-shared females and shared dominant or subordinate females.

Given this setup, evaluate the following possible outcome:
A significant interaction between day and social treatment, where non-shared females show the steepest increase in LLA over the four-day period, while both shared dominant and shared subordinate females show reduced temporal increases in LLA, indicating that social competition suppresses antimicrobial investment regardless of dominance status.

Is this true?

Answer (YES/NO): NO